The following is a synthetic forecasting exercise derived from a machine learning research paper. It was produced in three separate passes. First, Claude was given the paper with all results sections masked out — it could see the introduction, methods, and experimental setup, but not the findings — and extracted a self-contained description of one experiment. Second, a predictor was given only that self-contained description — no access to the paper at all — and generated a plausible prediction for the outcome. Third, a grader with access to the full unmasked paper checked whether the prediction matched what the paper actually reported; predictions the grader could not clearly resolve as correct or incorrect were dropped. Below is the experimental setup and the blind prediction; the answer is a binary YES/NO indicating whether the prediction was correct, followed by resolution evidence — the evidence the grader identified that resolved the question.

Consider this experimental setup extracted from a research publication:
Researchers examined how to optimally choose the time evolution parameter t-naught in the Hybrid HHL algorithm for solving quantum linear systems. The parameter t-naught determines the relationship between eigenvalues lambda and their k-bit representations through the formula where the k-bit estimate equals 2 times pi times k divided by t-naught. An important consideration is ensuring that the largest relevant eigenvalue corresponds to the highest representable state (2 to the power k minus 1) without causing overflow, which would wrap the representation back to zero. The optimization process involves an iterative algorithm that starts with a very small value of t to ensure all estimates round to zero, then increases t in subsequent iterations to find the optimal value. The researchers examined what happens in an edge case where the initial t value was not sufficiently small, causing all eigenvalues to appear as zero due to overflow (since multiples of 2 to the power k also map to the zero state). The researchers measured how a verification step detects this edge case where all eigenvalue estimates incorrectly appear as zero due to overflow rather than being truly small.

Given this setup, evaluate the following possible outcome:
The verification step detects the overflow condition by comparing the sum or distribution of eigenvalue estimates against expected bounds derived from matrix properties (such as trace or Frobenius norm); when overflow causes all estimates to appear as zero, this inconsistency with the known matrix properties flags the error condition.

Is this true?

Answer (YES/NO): NO